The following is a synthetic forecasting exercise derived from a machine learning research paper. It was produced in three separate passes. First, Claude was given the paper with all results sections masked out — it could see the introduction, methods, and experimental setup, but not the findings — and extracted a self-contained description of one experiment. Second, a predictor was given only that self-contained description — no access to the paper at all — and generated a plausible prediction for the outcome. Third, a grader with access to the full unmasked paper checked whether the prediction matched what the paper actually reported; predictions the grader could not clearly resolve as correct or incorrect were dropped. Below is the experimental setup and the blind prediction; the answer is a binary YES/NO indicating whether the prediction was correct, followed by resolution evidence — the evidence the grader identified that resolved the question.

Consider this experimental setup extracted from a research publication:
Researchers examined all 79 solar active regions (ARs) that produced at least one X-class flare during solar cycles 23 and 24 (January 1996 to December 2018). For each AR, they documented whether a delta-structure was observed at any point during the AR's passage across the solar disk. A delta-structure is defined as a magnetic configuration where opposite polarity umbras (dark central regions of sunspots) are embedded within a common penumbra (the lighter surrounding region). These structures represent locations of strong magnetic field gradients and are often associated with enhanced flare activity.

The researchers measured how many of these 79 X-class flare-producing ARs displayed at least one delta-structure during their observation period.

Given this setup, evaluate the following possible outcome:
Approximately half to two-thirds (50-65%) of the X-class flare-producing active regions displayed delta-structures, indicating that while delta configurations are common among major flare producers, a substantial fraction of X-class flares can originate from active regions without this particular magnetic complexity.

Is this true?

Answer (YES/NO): NO